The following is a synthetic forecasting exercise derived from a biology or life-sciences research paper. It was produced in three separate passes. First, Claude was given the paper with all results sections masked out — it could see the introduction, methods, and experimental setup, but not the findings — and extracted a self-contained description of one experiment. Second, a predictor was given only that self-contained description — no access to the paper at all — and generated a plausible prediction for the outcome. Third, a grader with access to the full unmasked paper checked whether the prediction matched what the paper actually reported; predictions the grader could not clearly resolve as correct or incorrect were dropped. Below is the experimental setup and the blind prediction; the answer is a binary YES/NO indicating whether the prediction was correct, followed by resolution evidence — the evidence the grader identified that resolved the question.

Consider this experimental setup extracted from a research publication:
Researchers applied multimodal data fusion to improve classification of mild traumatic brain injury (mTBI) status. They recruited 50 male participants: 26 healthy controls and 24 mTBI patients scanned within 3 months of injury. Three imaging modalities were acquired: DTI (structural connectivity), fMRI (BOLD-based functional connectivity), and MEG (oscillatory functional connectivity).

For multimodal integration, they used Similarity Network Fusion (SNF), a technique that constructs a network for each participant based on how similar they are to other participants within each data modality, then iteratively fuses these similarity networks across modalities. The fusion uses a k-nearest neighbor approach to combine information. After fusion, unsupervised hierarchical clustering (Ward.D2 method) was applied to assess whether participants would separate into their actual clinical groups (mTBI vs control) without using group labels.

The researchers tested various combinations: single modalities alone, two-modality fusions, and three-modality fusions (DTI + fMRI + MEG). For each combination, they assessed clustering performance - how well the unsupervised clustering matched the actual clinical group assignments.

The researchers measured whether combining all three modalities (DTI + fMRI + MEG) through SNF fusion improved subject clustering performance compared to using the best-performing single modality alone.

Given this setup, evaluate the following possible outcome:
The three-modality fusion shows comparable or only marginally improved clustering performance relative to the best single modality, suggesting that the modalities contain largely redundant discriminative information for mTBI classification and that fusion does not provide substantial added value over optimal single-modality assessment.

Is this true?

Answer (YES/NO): NO